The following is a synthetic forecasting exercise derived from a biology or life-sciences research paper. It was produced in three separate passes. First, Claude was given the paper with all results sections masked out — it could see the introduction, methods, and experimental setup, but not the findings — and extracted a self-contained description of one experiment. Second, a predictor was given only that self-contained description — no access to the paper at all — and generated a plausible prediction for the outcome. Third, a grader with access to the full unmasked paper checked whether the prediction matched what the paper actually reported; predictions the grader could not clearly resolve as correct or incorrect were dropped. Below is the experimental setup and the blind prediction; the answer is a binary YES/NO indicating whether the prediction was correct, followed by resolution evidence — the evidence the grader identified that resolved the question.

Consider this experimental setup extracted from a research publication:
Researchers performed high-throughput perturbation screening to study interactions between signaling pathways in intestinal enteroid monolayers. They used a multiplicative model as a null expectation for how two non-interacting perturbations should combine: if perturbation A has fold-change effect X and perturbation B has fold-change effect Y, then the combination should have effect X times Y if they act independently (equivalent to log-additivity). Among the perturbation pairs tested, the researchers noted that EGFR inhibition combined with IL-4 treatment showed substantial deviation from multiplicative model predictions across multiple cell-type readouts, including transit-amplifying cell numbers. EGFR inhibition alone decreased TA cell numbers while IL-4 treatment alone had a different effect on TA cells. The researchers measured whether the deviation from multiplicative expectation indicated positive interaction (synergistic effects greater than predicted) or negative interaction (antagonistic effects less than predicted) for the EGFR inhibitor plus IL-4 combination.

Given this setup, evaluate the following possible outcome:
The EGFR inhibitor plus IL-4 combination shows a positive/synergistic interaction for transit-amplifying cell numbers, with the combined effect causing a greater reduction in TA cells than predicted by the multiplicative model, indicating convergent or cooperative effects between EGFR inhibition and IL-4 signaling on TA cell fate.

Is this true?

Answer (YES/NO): NO